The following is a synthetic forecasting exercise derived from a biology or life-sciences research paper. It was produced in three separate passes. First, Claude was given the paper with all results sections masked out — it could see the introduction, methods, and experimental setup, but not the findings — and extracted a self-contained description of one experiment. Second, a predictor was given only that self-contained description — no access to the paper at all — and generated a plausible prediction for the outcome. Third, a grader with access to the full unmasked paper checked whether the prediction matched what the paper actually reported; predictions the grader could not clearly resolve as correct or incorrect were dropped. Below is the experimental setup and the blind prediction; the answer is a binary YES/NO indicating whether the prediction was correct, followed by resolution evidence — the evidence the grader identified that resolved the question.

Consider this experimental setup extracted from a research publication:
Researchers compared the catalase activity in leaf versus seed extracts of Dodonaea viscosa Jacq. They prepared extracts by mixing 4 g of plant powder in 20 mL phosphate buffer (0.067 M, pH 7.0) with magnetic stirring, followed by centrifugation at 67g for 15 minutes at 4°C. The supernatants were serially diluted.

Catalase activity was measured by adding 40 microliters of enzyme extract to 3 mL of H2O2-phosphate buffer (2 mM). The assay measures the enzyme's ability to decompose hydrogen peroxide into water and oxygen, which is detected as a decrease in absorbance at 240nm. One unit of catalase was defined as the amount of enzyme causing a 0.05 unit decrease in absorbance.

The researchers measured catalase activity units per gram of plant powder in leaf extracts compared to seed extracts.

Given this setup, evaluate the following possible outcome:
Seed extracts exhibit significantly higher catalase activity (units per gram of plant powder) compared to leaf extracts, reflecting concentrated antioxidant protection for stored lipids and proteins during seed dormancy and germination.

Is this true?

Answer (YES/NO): NO